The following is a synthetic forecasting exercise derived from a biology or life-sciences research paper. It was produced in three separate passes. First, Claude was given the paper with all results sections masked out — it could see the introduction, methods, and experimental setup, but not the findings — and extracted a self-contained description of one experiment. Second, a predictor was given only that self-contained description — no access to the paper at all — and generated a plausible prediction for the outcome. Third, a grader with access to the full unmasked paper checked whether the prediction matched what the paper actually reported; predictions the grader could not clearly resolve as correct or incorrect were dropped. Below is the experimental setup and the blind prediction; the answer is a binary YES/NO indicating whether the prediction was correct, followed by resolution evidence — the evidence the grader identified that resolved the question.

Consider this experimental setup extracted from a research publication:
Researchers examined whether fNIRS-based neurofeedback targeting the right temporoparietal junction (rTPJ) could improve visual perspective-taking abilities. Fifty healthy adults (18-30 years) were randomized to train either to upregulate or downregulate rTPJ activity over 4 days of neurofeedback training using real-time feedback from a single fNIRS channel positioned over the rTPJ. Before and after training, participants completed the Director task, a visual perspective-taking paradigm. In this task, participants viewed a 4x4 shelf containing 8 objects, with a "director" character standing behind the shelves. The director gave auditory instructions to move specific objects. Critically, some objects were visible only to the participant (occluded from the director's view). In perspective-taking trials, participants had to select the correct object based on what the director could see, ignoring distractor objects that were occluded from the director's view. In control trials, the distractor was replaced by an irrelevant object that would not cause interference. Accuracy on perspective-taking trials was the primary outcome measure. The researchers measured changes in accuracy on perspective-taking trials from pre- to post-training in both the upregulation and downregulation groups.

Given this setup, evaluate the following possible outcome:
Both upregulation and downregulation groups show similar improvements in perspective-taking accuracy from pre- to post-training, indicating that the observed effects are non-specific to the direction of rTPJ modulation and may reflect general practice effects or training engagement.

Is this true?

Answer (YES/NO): YES